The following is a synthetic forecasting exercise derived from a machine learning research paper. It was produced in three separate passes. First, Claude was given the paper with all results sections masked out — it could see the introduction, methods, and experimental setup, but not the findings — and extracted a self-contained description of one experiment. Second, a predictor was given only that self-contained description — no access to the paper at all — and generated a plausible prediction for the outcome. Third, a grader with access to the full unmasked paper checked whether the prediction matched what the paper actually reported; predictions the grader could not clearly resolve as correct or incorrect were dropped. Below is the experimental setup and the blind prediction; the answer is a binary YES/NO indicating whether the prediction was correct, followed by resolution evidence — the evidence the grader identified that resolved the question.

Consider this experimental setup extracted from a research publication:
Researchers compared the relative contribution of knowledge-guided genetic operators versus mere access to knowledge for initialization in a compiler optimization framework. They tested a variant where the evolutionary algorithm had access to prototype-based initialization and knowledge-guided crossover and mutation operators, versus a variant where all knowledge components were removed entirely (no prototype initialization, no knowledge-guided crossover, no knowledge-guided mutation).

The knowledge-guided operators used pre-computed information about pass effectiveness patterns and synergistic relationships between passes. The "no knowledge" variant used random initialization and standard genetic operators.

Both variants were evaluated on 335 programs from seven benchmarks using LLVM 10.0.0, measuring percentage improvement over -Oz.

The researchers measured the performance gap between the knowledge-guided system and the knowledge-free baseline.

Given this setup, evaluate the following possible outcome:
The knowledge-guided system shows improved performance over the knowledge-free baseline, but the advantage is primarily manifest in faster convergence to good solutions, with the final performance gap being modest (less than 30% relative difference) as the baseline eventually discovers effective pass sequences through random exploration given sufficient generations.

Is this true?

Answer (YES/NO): NO